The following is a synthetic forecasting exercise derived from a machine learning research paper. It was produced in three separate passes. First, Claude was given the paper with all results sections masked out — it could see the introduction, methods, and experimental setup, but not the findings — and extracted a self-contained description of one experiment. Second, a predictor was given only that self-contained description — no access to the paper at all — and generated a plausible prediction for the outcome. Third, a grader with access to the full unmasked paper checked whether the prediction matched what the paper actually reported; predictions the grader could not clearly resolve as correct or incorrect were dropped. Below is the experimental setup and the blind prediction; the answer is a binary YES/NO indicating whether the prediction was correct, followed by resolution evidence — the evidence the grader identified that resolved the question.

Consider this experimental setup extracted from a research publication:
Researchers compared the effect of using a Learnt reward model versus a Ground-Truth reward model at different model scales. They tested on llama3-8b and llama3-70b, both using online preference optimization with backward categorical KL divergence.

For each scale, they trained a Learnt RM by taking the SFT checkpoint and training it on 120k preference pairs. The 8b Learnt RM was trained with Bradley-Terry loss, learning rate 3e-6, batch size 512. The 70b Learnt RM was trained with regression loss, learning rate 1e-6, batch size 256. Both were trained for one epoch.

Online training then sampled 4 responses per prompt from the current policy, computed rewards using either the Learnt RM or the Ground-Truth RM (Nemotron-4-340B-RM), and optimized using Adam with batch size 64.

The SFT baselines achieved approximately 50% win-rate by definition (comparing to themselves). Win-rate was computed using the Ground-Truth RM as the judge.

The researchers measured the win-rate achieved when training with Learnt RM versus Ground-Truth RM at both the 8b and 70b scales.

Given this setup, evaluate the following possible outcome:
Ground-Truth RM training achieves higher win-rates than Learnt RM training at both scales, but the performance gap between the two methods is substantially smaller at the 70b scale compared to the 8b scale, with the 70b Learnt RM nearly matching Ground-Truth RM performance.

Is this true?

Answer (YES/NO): NO